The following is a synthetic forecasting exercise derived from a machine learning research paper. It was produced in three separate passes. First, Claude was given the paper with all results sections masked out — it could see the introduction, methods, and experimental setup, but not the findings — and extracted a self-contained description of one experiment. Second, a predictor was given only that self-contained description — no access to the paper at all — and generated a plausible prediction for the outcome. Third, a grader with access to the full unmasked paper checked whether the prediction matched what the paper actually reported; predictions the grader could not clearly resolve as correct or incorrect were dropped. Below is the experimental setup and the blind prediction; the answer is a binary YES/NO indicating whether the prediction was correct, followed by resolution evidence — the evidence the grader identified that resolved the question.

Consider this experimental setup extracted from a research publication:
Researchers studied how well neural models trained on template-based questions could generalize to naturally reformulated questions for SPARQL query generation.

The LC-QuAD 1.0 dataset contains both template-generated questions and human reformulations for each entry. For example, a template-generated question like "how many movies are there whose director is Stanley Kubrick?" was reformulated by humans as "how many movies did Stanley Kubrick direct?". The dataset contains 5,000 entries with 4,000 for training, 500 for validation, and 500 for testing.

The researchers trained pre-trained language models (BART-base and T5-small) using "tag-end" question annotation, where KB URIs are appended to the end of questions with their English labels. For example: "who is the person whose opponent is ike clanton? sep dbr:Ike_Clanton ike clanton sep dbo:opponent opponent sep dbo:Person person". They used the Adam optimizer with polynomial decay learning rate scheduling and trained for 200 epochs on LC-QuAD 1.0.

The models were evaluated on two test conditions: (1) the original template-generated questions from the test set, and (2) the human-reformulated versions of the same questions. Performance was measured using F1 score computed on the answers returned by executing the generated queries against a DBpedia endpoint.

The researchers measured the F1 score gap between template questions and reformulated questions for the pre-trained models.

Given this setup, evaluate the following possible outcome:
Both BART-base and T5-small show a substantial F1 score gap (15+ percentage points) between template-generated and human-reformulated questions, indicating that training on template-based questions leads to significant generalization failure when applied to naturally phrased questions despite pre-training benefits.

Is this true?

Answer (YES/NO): NO